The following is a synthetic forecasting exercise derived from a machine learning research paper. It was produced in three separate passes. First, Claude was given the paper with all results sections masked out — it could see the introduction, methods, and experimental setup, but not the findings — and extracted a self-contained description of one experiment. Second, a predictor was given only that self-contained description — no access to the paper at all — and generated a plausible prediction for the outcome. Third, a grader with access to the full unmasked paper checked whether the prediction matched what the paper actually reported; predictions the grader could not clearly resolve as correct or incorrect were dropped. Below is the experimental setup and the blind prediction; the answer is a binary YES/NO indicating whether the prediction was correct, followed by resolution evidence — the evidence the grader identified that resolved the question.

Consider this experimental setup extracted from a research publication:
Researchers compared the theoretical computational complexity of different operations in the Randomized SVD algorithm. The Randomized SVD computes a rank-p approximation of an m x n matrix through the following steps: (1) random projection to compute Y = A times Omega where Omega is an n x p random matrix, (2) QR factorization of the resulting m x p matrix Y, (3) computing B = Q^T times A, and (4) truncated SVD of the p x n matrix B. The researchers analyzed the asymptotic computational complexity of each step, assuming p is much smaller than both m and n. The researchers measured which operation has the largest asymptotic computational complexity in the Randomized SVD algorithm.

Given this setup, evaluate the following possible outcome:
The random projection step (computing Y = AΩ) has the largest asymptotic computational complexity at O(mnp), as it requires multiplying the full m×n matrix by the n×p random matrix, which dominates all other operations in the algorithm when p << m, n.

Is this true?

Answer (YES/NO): YES